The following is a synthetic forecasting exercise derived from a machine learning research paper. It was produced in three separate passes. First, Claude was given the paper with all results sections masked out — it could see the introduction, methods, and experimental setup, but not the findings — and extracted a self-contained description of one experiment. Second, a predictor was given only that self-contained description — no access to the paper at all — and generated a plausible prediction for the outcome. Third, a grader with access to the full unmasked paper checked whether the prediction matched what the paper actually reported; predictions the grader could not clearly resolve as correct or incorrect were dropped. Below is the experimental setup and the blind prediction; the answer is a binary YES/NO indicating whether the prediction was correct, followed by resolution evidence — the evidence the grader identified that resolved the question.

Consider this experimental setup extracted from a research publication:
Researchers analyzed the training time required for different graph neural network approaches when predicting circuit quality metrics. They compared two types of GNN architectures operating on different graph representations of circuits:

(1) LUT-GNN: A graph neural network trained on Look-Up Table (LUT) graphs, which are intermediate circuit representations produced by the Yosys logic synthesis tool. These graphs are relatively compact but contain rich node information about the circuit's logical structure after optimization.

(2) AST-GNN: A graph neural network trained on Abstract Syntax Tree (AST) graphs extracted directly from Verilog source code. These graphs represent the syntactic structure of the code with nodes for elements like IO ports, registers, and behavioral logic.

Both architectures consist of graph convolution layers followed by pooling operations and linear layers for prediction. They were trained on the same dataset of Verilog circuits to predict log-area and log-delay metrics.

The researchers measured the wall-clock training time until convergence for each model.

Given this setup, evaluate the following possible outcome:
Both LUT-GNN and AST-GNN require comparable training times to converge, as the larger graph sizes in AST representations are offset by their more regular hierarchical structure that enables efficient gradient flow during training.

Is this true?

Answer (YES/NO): NO